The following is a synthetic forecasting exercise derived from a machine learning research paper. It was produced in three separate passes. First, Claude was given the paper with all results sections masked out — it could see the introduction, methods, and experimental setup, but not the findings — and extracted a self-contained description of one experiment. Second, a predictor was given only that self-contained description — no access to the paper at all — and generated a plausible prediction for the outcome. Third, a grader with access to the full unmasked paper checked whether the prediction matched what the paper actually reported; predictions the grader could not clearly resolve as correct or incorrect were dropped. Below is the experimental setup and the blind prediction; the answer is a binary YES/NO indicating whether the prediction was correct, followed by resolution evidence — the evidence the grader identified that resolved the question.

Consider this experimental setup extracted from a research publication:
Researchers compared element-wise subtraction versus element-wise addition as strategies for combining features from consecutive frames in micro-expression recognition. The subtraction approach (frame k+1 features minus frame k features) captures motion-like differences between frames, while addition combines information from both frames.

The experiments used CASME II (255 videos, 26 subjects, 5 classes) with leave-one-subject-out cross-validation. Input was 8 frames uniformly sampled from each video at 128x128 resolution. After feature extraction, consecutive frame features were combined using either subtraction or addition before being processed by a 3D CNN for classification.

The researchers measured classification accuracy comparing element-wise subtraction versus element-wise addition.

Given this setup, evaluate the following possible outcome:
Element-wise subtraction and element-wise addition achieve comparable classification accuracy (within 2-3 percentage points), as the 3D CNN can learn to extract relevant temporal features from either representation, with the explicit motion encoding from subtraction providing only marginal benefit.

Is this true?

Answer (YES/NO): NO